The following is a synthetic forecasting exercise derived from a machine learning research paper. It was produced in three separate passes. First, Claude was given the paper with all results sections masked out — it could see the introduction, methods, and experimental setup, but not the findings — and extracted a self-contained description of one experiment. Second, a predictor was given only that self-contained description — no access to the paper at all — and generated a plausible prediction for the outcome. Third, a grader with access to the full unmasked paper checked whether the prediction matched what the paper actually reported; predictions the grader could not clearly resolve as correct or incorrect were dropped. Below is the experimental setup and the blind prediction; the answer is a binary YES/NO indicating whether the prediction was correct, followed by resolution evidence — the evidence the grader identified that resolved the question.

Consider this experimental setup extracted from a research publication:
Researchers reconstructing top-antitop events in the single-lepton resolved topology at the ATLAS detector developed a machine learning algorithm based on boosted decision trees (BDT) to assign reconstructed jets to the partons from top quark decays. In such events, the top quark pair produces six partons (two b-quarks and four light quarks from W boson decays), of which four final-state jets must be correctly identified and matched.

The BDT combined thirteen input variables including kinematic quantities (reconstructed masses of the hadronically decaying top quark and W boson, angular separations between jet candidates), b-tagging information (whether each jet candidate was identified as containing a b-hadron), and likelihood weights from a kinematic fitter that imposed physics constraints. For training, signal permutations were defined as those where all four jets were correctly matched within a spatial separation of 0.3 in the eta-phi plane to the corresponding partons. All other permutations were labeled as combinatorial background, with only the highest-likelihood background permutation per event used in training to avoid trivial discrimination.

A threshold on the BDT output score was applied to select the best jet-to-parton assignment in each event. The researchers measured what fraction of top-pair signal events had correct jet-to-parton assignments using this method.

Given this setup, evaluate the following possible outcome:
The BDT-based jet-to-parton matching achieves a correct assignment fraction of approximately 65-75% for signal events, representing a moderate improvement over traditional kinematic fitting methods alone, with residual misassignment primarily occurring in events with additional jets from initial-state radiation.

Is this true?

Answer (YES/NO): NO